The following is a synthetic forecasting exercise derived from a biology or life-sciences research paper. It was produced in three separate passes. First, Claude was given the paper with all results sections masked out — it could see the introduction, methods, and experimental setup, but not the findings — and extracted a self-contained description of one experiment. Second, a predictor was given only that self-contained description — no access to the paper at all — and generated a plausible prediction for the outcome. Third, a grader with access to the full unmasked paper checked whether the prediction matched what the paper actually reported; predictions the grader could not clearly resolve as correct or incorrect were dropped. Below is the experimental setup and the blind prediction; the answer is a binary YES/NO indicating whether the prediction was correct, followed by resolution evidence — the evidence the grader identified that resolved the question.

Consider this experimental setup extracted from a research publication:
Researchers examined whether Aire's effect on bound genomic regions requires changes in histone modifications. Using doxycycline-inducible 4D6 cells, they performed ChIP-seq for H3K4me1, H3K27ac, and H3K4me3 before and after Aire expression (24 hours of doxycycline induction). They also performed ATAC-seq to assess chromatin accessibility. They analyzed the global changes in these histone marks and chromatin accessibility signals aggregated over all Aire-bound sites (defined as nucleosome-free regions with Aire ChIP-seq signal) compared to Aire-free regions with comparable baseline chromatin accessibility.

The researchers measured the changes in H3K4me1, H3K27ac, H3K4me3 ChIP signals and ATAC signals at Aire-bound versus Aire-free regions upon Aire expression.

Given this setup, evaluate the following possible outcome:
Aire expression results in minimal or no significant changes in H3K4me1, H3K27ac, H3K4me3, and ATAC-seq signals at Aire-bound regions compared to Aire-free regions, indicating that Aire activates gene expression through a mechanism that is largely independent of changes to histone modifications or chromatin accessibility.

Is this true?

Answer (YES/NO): YES